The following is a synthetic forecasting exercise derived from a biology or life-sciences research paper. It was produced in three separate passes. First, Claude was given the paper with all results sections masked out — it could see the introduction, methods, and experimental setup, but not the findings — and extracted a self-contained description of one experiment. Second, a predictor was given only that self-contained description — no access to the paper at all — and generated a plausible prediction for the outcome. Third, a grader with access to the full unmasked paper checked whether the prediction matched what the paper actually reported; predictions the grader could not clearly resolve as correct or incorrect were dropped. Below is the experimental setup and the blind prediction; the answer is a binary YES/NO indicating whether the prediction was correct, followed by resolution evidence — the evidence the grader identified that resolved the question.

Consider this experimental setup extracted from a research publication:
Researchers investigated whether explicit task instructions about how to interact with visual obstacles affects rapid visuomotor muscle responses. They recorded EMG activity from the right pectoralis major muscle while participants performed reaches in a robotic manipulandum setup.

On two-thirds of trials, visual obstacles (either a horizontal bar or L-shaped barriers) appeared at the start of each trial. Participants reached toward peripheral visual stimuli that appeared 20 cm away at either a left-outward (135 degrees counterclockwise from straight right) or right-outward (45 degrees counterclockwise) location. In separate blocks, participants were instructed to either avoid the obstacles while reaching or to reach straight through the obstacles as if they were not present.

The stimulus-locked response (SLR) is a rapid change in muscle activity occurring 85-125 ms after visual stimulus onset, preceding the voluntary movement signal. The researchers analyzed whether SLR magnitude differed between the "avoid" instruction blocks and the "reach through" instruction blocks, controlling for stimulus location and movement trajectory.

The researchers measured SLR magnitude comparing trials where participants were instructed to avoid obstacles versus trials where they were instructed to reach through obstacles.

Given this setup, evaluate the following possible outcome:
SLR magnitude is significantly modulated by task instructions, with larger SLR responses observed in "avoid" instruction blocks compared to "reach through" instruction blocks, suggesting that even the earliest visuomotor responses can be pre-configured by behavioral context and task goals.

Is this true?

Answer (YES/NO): NO